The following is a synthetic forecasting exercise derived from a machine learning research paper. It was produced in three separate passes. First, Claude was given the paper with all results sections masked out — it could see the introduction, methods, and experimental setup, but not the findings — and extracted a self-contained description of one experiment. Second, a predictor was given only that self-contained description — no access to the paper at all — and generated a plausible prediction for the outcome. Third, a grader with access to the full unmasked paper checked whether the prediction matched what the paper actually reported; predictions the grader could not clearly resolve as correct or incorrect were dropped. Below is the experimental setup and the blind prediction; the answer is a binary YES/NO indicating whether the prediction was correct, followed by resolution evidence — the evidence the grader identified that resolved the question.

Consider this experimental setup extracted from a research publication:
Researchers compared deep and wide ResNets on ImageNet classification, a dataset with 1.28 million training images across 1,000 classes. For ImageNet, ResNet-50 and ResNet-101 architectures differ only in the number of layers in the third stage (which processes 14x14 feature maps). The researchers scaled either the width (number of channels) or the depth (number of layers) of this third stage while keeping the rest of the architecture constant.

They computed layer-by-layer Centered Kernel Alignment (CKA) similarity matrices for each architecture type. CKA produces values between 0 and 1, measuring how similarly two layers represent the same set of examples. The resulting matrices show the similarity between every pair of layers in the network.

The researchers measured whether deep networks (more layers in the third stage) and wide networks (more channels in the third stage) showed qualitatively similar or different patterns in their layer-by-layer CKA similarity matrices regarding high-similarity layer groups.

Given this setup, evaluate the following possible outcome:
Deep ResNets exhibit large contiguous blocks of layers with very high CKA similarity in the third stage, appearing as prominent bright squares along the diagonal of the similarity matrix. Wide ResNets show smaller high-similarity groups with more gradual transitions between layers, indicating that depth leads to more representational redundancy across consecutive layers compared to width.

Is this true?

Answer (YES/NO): NO